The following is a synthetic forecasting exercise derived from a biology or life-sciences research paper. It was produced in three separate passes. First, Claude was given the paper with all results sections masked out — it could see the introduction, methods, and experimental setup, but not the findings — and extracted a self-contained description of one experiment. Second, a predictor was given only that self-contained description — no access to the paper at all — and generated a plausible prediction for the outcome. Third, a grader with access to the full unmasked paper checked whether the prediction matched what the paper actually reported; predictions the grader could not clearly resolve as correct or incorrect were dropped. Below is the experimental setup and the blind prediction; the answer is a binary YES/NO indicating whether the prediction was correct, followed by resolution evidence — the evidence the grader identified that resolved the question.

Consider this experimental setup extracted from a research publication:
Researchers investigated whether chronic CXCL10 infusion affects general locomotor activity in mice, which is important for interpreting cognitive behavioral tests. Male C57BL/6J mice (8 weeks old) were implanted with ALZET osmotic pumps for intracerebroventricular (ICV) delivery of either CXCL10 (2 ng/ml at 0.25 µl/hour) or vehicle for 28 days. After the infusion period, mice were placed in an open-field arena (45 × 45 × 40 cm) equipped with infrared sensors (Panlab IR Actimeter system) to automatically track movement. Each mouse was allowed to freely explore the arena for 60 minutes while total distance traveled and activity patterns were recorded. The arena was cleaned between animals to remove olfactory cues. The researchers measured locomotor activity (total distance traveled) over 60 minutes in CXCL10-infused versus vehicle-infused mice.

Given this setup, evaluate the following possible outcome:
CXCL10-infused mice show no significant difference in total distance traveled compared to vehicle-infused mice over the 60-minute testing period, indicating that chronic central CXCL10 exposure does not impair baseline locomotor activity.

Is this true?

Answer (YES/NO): YES